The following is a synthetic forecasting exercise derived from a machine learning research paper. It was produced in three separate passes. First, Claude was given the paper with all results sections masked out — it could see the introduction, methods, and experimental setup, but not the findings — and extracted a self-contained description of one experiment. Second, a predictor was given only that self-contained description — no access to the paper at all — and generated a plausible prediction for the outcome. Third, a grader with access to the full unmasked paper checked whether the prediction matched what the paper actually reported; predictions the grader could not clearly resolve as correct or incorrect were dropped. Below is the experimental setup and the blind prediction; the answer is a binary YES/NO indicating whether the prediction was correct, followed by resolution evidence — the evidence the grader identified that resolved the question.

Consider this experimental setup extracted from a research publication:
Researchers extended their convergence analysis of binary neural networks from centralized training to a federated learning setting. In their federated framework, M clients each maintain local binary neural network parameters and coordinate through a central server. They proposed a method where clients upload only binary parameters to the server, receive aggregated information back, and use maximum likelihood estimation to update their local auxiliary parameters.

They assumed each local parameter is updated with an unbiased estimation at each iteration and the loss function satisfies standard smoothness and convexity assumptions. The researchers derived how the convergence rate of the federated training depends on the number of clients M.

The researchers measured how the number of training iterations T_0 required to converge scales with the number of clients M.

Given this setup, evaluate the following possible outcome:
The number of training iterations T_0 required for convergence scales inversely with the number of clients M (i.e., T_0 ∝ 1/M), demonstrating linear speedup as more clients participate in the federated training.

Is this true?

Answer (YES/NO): YES